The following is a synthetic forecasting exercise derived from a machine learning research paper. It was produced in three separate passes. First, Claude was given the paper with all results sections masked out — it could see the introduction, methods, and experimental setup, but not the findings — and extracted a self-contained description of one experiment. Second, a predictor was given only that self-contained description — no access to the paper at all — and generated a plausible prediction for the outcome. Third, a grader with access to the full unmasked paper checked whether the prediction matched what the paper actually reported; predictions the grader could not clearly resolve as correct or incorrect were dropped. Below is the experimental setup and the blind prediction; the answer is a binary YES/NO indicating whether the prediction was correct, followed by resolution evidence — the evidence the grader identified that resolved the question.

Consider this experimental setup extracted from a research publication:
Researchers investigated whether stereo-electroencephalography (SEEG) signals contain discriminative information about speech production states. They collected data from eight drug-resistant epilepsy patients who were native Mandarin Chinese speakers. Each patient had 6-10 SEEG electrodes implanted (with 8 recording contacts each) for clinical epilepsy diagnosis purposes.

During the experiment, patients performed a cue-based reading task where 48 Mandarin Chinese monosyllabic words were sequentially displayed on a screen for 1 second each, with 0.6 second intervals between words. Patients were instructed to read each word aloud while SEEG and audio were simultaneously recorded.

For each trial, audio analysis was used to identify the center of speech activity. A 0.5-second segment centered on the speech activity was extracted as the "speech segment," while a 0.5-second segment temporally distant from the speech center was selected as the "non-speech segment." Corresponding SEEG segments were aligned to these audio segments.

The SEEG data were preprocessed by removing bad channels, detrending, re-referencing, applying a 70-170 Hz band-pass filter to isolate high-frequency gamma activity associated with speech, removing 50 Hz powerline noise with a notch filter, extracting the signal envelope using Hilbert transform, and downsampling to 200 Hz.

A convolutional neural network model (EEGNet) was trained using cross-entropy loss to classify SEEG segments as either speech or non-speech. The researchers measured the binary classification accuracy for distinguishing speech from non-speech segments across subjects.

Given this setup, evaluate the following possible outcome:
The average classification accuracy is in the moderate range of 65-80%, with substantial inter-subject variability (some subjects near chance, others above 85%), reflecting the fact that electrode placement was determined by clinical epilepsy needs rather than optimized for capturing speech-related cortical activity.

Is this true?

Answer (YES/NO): YES